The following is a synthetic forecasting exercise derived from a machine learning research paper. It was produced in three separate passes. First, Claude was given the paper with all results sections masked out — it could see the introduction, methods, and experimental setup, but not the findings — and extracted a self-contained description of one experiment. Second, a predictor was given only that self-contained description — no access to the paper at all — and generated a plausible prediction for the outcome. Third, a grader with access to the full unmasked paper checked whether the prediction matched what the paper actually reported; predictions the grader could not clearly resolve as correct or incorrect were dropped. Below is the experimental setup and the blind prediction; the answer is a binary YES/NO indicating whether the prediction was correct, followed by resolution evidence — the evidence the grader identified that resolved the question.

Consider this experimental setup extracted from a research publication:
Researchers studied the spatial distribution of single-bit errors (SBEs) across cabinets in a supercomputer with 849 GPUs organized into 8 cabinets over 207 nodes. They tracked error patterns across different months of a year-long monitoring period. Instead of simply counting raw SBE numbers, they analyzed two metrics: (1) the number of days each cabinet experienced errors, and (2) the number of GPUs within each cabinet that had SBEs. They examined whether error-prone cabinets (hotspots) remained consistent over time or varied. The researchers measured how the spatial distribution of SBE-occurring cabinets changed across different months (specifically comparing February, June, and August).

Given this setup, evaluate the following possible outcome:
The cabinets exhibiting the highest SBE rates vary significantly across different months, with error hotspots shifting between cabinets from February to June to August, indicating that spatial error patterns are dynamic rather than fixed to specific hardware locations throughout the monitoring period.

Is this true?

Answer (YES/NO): YES